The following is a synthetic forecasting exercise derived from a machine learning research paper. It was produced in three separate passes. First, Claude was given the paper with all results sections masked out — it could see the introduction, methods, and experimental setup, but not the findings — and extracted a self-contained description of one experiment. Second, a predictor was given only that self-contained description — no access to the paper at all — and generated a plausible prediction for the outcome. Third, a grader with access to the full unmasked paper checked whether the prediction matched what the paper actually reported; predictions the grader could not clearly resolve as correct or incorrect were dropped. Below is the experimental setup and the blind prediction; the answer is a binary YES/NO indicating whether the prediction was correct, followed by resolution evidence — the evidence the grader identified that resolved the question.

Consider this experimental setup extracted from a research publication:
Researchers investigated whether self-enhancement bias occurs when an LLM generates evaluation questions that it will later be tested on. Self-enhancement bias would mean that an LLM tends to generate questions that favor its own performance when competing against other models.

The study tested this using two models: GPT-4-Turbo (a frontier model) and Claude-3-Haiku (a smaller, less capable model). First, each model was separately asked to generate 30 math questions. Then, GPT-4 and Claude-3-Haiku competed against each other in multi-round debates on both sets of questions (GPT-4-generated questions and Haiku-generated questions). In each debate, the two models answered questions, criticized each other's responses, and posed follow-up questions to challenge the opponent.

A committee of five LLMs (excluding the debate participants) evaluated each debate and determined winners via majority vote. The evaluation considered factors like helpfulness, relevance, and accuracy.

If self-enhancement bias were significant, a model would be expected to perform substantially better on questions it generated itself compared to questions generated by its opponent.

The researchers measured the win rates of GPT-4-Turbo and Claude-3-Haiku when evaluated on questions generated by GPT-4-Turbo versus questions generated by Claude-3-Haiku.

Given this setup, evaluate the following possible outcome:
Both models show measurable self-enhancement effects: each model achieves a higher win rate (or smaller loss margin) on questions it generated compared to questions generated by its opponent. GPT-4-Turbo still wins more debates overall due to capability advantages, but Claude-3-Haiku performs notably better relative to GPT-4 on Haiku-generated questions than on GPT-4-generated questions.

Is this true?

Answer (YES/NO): NO